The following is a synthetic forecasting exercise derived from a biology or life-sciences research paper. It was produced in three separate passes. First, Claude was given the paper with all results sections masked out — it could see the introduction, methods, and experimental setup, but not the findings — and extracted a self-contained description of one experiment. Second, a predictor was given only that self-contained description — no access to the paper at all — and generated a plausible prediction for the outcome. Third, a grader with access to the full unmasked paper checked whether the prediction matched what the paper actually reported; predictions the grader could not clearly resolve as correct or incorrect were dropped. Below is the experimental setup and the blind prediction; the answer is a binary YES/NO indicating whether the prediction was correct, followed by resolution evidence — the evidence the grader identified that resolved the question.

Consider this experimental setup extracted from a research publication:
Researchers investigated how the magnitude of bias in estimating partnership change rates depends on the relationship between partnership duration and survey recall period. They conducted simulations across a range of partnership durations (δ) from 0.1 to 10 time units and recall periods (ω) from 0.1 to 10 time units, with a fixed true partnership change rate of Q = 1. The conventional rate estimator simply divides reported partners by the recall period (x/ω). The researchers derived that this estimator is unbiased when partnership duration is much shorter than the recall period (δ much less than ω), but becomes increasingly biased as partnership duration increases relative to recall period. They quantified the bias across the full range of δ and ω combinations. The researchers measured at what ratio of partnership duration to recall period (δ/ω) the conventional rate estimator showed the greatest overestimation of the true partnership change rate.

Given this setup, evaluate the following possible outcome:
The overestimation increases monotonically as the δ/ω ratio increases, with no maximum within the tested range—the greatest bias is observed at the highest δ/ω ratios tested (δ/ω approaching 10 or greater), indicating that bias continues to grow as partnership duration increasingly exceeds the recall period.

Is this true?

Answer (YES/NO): YES